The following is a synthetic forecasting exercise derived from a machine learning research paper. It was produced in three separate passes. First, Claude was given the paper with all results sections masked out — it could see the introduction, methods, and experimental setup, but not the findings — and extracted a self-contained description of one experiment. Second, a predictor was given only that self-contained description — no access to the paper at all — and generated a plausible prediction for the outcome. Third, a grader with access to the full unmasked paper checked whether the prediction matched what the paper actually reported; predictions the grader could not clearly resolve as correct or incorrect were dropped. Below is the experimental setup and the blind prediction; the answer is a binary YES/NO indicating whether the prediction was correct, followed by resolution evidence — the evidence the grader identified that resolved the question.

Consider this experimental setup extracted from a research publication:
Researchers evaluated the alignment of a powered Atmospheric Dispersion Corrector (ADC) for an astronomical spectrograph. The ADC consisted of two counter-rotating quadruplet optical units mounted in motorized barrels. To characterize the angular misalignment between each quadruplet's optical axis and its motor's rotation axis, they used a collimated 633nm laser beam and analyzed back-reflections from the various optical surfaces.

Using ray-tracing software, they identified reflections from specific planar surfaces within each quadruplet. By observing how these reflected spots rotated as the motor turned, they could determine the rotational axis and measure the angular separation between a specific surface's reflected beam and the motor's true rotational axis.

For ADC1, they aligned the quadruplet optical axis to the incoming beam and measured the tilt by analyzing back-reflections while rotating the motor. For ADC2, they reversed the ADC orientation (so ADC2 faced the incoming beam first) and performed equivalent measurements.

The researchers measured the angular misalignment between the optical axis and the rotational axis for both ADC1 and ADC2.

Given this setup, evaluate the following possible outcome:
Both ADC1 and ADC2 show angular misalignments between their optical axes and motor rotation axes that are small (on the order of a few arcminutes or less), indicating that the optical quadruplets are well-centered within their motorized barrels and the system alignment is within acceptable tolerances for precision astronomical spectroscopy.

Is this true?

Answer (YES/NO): NO